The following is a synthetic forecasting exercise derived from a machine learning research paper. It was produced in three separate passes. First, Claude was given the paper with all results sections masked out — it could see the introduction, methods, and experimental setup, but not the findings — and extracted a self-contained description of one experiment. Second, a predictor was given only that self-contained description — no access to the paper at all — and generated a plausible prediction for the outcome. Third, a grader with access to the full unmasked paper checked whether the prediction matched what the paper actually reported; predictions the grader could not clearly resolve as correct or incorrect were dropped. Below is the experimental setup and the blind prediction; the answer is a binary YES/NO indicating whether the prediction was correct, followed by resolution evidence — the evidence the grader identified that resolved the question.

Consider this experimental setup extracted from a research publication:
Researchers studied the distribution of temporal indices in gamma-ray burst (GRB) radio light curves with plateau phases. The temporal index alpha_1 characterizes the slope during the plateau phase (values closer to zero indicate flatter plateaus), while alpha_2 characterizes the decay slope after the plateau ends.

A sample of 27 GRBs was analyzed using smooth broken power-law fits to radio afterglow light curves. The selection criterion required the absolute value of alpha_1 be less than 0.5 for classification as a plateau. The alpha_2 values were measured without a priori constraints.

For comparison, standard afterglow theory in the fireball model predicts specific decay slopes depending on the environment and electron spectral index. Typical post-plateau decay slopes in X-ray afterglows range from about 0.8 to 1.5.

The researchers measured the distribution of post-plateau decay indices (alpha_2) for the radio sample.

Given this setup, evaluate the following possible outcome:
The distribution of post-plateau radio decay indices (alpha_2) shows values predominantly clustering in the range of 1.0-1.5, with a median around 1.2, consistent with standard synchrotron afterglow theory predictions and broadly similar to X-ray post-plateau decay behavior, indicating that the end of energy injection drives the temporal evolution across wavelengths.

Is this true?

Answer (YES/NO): NO